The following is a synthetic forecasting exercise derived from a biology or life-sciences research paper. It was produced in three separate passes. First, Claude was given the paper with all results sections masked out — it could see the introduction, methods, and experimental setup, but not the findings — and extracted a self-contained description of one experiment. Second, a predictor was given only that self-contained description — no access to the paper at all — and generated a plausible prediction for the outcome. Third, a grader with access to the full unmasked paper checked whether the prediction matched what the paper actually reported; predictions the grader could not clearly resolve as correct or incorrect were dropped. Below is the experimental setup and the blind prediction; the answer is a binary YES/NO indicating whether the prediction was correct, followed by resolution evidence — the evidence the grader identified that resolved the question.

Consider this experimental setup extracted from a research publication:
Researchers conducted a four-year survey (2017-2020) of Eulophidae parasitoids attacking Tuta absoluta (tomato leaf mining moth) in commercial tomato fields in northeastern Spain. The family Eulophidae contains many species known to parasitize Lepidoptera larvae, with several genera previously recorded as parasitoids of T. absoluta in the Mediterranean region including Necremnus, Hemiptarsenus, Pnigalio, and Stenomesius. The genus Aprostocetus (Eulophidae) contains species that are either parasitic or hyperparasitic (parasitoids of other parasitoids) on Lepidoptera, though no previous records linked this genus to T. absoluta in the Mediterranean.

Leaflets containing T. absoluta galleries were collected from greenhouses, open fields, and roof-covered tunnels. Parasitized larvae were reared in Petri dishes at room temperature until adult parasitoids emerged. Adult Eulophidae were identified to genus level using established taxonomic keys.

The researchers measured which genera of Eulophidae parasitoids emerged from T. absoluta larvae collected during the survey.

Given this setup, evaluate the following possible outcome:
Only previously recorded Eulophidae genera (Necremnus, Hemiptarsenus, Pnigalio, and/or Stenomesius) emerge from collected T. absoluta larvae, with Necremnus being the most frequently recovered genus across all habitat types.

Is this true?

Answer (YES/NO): NO